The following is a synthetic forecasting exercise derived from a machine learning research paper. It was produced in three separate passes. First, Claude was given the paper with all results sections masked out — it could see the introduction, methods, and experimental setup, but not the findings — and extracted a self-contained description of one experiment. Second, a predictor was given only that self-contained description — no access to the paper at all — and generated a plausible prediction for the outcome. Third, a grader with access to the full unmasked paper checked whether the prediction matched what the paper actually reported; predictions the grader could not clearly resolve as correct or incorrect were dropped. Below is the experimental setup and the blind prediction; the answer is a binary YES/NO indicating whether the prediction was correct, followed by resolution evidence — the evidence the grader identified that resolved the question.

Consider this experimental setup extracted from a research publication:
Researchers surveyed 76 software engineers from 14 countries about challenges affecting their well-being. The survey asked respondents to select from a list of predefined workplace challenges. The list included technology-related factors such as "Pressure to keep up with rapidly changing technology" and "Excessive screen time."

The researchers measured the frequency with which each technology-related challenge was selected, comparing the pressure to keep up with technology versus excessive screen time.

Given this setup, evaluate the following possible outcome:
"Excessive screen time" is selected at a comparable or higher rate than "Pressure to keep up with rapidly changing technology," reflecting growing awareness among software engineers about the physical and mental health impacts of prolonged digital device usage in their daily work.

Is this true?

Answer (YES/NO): NO